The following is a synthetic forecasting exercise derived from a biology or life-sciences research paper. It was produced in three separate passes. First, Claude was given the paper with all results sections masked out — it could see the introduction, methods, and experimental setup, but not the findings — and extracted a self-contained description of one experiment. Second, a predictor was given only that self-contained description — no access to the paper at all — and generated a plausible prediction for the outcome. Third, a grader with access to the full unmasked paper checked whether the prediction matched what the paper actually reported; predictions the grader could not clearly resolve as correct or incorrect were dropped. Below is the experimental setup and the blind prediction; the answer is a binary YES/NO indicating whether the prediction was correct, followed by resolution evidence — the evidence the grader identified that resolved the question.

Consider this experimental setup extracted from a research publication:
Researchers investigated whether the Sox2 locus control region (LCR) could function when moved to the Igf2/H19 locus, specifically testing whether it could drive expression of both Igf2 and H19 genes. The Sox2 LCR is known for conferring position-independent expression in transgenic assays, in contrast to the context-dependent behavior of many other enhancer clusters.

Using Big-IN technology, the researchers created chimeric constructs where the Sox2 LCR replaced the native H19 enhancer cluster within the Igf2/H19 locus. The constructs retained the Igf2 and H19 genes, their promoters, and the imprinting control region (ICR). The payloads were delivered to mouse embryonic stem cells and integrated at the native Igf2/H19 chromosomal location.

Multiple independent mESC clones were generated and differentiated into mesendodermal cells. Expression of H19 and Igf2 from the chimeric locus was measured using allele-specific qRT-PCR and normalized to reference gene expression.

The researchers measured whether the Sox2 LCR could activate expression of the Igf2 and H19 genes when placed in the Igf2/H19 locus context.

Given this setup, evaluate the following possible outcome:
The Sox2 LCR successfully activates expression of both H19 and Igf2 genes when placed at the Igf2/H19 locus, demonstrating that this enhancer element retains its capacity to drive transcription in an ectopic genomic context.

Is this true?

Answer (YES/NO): YES